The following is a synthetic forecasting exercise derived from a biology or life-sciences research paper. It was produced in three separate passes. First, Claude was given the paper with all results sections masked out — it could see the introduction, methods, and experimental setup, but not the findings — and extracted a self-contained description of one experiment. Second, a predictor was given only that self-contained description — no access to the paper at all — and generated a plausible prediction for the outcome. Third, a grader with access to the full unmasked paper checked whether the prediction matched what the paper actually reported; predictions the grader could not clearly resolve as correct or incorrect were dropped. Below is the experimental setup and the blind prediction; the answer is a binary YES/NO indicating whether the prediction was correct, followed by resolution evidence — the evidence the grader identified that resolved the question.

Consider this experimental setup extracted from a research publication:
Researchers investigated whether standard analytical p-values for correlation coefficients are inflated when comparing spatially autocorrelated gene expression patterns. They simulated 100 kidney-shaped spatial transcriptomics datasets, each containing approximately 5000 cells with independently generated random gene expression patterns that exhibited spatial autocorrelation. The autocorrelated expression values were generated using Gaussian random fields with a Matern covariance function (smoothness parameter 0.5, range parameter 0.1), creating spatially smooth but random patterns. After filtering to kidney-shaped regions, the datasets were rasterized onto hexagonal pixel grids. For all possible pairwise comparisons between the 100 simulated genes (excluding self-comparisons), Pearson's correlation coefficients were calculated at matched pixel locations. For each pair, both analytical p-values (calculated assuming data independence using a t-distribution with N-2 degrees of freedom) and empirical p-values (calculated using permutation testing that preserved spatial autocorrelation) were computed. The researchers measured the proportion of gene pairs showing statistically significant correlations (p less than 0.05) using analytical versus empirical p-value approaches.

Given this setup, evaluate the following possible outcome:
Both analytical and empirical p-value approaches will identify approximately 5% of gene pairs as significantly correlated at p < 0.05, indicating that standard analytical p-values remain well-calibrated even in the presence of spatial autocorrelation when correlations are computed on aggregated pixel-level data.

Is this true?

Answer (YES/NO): NO